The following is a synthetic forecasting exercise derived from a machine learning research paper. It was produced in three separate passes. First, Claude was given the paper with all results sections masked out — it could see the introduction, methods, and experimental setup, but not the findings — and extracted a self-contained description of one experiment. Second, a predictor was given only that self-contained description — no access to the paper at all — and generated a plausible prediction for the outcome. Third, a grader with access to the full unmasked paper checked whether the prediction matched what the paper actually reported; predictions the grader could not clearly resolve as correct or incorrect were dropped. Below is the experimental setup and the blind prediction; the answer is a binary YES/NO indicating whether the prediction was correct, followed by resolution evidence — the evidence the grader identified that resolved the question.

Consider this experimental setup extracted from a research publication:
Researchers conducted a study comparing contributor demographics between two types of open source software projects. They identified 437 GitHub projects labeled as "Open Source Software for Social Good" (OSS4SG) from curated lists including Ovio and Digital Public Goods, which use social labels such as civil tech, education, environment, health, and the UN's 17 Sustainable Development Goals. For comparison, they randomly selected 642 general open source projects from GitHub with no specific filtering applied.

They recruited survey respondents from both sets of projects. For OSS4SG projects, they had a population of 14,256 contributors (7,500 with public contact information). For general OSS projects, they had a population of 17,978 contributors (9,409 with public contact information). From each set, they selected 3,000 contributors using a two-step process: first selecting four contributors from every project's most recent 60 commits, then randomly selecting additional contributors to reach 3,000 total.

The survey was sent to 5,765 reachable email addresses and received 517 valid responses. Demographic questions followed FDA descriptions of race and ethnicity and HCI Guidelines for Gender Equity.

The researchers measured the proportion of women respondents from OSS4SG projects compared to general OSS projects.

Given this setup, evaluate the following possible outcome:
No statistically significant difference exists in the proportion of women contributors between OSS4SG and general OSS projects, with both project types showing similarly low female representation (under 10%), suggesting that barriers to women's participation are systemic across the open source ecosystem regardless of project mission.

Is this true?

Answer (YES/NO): NO